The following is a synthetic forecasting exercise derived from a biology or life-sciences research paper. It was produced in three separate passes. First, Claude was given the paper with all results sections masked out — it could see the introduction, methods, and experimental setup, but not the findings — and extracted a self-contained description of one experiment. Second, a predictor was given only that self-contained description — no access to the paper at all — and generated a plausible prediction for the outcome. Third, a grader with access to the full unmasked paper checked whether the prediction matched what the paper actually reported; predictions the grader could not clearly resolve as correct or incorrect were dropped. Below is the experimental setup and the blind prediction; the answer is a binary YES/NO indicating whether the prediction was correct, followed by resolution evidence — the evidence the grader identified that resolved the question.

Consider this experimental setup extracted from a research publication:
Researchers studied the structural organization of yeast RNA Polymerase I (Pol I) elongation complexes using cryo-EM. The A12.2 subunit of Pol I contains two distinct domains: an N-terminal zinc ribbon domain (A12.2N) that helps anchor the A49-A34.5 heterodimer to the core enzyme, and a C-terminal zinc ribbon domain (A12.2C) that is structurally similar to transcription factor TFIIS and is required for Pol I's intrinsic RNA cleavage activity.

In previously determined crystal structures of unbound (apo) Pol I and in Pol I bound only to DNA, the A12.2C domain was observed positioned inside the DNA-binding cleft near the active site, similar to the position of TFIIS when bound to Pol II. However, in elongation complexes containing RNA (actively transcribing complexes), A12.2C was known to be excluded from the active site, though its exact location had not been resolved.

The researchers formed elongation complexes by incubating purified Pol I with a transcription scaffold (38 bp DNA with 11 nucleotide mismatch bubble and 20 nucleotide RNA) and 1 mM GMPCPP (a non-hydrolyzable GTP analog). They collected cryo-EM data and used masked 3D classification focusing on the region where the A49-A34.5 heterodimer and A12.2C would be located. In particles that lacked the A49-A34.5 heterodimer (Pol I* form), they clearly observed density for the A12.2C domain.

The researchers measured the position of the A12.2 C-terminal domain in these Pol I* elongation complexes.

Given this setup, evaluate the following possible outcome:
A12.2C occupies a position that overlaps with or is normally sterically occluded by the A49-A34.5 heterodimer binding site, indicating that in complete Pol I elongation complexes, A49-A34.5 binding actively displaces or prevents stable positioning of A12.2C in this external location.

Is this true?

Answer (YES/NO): YES